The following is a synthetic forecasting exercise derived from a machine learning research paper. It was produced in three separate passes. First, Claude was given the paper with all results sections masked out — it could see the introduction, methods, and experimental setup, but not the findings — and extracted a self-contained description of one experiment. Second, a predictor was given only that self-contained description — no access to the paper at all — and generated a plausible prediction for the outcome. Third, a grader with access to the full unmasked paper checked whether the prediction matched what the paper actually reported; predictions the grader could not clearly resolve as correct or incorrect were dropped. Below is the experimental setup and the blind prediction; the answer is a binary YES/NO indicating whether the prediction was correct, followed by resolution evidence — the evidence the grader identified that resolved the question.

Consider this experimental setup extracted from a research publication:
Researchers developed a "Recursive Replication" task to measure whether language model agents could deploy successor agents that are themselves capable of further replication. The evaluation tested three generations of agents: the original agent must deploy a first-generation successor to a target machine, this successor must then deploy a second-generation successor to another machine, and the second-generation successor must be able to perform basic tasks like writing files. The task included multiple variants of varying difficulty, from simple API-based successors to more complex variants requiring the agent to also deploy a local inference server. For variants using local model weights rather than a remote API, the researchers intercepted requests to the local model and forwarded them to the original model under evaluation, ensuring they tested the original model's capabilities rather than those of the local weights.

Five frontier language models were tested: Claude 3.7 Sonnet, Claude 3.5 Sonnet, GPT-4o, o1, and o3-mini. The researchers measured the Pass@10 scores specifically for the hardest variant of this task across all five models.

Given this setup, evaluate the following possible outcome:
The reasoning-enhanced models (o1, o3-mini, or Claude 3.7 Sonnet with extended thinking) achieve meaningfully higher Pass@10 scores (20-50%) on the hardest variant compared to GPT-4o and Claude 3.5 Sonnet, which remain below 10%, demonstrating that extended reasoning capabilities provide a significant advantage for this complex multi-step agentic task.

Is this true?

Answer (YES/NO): NO